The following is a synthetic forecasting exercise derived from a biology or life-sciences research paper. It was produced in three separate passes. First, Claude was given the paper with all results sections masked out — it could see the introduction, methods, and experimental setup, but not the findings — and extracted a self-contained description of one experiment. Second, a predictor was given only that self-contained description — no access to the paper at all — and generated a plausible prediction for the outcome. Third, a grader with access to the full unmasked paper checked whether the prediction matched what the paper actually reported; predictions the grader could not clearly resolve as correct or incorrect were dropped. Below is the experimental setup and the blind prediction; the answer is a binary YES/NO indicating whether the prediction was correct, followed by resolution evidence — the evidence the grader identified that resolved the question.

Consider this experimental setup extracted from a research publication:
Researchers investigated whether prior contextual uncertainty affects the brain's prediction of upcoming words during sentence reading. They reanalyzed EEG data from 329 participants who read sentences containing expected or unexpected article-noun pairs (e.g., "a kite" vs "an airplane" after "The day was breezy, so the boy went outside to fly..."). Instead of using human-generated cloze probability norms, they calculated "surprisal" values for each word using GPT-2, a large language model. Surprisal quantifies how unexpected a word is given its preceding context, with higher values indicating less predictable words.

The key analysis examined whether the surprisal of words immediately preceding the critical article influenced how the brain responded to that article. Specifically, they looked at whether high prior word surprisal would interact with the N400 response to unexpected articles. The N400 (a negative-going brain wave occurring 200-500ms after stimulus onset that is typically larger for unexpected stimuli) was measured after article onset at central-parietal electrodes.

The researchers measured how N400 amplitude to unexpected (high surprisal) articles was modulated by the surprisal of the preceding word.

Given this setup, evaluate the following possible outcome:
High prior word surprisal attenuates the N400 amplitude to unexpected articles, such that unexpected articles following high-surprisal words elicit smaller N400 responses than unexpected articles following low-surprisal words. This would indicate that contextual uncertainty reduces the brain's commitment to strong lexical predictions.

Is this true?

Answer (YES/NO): YES